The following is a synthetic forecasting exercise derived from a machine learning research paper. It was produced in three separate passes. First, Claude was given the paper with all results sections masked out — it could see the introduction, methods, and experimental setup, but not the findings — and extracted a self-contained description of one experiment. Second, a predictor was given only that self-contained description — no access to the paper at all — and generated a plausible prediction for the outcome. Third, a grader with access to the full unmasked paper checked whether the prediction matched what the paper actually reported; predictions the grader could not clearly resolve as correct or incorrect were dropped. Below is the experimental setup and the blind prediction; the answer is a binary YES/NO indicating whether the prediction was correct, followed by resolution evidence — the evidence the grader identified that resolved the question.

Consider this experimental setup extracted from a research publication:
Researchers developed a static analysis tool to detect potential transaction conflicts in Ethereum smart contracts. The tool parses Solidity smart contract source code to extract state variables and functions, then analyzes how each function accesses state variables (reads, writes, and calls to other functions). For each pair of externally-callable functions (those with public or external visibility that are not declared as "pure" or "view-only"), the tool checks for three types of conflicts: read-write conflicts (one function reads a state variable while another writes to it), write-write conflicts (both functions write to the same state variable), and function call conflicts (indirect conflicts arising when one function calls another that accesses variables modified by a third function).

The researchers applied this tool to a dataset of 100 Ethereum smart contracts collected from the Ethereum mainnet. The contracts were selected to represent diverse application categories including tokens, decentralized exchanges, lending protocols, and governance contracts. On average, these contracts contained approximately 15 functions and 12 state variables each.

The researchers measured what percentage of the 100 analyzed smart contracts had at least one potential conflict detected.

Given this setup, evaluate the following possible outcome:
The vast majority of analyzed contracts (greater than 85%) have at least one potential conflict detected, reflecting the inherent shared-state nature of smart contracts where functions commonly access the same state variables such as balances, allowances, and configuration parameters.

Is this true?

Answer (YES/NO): NO